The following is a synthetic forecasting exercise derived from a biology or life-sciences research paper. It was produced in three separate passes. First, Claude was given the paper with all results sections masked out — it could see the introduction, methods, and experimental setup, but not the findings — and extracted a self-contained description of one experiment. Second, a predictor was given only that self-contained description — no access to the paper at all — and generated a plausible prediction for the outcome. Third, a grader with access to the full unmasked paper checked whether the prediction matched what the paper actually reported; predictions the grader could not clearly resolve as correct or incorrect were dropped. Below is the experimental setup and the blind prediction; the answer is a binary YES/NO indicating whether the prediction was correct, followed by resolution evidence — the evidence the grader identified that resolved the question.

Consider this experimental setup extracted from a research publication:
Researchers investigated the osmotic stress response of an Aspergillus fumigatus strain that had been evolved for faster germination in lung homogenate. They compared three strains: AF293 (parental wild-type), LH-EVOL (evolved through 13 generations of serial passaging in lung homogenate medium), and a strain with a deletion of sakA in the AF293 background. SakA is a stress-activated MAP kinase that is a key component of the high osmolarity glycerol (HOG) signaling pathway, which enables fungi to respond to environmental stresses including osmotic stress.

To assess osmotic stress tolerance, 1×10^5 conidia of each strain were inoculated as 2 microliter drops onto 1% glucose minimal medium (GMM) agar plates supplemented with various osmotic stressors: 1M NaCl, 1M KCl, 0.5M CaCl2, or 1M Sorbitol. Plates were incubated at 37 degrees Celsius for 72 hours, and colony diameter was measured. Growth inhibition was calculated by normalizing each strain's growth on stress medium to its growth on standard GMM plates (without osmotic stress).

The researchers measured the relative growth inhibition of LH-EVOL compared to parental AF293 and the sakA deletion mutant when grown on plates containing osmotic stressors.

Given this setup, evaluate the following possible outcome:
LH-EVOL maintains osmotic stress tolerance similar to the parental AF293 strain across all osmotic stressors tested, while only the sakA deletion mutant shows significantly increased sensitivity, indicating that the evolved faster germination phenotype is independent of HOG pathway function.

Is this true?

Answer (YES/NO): NO